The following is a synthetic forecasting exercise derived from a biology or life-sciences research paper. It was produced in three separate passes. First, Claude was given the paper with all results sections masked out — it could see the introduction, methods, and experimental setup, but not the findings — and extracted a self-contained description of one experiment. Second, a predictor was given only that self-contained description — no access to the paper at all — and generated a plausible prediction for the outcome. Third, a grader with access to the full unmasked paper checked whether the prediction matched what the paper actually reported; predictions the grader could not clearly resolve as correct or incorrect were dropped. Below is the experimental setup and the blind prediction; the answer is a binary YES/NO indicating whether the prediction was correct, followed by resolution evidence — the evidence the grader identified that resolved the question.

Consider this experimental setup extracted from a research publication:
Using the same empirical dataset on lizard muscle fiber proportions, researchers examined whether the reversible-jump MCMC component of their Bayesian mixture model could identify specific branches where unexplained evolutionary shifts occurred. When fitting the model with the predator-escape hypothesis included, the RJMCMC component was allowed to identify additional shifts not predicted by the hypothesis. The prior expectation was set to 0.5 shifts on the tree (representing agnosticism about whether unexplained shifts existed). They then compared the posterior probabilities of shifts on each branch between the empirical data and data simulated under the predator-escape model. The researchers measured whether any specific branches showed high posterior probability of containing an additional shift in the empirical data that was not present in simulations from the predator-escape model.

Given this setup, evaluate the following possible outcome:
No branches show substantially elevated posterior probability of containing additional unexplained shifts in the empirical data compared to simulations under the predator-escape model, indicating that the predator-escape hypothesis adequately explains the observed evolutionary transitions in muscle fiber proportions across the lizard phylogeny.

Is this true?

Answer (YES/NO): NO